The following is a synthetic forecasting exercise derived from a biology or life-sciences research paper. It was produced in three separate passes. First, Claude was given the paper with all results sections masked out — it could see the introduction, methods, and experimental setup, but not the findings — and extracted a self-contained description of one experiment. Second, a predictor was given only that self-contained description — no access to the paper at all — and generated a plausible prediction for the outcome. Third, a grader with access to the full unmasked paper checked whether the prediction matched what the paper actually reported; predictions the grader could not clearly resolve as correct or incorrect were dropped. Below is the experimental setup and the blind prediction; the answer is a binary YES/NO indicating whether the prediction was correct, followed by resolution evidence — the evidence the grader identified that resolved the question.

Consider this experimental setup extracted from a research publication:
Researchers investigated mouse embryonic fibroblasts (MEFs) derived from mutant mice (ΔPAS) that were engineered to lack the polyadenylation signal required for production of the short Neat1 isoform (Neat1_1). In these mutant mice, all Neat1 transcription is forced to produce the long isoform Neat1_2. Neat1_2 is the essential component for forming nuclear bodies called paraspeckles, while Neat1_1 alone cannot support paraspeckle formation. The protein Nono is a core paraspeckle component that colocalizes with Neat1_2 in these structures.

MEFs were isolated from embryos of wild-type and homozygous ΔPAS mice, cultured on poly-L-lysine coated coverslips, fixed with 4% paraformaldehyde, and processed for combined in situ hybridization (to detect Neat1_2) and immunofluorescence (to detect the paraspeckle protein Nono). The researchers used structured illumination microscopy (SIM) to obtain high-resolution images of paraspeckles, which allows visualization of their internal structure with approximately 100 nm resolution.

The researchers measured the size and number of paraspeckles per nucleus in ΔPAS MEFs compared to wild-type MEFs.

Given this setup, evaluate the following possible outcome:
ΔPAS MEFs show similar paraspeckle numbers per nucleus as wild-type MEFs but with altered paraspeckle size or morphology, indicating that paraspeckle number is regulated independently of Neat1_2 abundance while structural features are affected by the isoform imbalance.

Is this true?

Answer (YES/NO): NO